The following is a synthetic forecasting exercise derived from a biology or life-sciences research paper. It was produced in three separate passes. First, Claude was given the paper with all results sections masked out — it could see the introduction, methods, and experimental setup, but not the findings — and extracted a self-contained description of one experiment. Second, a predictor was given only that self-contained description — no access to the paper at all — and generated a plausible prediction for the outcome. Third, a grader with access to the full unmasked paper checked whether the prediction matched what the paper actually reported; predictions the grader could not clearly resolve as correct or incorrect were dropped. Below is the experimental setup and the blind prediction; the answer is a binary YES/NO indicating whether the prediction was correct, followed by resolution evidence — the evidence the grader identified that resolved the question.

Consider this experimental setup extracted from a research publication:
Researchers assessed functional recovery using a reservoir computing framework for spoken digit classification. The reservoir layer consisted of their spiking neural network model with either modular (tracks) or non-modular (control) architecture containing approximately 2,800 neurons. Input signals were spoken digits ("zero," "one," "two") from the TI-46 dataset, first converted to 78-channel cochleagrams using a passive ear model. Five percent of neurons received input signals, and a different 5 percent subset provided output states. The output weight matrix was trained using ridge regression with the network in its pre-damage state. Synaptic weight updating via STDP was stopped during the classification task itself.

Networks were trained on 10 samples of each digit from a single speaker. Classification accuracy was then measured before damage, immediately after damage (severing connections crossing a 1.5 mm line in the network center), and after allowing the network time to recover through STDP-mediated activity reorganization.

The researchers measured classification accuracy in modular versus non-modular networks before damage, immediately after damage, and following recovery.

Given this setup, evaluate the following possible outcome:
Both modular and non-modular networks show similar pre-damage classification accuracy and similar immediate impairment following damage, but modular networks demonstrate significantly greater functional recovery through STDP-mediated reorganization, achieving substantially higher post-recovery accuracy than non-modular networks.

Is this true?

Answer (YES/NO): NO